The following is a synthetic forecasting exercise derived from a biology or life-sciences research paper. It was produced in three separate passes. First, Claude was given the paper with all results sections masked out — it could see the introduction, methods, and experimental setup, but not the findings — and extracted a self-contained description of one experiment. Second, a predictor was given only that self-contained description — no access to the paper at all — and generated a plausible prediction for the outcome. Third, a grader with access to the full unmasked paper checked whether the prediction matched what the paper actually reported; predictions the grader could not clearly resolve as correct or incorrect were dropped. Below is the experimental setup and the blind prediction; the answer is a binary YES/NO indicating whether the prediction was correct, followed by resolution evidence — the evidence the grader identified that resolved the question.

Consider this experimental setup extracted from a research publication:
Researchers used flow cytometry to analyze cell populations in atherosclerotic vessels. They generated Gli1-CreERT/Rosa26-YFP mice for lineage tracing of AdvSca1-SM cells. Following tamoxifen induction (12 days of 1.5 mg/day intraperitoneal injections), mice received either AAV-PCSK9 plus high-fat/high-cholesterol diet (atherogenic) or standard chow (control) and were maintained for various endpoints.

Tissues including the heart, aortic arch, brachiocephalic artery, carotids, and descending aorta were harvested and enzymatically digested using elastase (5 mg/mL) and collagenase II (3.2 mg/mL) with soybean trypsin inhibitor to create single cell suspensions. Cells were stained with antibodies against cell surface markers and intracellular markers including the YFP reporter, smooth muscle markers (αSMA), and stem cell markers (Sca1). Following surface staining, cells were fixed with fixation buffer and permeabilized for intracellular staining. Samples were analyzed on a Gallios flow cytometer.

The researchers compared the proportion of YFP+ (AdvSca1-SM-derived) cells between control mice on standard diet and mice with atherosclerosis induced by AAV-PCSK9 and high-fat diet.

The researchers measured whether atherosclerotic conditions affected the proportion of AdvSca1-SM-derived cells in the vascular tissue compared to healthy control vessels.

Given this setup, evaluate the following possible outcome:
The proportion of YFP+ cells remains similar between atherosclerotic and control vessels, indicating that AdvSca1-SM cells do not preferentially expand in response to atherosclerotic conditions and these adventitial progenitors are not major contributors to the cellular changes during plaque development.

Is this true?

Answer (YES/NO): NO